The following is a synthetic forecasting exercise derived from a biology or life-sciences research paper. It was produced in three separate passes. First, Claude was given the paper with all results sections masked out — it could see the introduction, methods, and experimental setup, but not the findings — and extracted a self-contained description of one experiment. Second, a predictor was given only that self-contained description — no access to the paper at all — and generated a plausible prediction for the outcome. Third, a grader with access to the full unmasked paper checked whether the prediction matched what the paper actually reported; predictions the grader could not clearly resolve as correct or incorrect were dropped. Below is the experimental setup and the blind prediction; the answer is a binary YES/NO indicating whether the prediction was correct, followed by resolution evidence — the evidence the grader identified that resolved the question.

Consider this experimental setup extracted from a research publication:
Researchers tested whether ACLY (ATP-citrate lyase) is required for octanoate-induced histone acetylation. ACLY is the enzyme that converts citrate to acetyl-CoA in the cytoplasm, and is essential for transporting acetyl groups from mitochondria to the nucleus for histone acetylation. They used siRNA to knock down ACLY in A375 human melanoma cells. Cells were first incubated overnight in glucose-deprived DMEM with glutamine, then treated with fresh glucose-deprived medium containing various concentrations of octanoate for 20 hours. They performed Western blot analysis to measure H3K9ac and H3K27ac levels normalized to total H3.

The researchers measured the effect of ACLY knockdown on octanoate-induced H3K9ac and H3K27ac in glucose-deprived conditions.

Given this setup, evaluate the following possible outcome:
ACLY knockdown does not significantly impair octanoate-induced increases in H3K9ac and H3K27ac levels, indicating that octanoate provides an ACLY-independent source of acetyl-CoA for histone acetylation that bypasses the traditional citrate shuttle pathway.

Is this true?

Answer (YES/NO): NO